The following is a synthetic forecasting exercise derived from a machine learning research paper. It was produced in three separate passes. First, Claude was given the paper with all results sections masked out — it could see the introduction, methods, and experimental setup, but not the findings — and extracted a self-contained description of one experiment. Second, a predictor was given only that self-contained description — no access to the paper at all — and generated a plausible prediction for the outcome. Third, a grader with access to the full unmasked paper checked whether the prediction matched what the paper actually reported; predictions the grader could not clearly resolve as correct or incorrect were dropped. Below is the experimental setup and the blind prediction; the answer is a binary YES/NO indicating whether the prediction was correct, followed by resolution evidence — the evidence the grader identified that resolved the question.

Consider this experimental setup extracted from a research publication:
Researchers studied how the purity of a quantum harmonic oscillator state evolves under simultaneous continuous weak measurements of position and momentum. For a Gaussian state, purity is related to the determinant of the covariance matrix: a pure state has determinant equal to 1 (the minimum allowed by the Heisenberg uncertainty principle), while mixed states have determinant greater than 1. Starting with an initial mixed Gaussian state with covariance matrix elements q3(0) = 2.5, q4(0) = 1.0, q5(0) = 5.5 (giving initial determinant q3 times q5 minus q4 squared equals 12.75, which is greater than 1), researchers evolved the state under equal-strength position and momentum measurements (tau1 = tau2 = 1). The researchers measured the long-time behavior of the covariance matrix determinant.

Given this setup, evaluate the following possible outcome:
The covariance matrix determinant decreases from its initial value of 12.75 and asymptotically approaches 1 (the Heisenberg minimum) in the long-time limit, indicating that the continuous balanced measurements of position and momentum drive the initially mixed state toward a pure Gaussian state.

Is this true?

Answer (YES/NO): YES